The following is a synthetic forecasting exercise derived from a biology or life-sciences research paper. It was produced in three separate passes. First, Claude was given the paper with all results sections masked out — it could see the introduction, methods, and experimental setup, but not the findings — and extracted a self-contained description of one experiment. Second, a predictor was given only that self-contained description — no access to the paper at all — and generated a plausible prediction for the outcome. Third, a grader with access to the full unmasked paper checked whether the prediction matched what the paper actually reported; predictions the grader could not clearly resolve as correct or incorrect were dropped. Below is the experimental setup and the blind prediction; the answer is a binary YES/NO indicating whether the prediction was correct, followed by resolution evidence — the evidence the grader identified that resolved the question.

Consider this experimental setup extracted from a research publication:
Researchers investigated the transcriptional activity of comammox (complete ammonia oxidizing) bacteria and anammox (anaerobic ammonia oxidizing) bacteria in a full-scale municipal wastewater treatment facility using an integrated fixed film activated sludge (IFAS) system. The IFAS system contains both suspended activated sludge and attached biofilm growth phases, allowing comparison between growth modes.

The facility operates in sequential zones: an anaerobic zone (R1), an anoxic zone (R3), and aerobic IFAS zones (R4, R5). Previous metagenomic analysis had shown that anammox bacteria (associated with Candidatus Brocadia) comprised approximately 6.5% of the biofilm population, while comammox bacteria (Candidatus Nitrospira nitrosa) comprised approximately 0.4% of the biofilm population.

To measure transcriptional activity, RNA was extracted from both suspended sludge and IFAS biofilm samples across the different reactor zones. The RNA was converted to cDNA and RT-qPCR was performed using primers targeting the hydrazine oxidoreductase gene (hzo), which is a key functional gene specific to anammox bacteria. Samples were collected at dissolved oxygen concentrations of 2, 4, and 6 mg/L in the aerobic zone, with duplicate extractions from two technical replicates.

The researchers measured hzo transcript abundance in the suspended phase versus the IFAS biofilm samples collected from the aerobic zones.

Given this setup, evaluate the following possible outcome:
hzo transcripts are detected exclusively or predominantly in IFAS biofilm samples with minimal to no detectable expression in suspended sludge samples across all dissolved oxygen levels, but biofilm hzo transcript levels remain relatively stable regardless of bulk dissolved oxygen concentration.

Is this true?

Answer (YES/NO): NO